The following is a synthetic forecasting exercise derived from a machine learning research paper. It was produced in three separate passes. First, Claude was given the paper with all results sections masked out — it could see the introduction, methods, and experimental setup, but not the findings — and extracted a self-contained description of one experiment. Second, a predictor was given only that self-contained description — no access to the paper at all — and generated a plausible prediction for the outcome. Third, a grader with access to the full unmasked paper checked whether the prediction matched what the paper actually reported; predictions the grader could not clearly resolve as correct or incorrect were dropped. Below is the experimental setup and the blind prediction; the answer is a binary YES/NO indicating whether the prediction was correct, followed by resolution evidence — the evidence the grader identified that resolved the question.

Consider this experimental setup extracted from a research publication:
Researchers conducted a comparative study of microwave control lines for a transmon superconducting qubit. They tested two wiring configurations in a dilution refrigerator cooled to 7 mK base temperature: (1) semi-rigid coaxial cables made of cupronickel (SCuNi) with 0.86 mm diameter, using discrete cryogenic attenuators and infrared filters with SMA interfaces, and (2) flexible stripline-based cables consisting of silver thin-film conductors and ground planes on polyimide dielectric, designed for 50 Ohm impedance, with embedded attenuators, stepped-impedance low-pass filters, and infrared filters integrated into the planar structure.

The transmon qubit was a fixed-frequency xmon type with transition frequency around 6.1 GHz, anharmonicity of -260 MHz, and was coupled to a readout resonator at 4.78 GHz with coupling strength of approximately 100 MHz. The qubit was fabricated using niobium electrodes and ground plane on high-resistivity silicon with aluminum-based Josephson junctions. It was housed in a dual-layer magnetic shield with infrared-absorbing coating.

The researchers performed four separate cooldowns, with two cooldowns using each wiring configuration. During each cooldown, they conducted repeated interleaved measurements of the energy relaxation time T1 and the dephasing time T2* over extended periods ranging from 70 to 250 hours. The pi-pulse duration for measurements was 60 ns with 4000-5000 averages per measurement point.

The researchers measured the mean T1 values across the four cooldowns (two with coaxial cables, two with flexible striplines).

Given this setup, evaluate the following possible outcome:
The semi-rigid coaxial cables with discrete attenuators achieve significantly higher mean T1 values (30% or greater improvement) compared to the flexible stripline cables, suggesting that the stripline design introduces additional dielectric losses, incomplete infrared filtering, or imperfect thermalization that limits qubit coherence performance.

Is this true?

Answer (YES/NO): NO